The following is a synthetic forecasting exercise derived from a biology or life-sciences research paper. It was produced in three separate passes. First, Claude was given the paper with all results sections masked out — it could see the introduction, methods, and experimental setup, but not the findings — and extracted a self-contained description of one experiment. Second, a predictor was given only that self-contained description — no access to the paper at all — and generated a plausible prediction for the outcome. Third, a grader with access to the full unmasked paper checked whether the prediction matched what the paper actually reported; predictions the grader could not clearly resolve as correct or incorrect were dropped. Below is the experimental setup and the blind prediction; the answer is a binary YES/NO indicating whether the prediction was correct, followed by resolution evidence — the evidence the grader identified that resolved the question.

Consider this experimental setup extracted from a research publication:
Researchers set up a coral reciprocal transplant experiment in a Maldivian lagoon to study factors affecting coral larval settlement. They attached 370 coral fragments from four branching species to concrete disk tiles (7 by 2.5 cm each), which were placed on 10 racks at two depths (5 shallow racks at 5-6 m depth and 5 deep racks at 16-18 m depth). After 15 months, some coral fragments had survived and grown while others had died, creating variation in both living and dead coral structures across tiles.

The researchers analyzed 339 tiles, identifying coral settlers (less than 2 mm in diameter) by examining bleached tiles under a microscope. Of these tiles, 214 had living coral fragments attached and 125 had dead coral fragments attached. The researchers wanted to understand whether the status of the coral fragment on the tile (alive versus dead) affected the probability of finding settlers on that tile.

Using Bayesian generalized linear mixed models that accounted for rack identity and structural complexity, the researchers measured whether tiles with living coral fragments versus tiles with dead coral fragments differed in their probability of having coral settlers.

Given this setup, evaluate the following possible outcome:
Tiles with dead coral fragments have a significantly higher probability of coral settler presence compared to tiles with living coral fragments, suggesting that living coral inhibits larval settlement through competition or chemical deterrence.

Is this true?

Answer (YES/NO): NO